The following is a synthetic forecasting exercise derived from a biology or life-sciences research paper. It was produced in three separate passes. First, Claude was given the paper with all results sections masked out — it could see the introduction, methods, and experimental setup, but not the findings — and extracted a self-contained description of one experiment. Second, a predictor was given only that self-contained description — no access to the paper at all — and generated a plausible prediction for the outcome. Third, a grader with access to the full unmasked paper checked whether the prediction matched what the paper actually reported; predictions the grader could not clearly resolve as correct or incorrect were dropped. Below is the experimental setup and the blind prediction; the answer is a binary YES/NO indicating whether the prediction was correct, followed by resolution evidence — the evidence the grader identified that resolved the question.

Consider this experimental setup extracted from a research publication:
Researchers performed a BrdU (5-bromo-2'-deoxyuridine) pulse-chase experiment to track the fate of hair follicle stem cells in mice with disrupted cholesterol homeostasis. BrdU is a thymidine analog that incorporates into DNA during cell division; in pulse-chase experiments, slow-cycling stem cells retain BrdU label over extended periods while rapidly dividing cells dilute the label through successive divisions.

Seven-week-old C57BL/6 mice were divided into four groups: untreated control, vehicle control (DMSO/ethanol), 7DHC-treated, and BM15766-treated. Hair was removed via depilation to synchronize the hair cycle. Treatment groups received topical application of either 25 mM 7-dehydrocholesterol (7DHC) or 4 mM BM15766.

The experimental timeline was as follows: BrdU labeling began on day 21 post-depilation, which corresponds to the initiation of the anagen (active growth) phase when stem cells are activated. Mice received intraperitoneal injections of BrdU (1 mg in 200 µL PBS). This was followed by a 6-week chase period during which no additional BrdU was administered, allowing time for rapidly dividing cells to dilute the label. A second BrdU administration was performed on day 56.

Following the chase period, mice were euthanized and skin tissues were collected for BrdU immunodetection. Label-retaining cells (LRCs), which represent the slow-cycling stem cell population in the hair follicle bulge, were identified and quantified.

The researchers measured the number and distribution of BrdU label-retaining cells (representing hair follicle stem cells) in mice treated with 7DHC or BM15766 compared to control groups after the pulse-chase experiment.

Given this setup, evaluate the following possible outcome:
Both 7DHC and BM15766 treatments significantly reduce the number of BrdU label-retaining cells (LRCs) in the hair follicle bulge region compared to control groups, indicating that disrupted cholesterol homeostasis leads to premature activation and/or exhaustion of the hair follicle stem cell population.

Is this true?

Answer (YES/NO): YES